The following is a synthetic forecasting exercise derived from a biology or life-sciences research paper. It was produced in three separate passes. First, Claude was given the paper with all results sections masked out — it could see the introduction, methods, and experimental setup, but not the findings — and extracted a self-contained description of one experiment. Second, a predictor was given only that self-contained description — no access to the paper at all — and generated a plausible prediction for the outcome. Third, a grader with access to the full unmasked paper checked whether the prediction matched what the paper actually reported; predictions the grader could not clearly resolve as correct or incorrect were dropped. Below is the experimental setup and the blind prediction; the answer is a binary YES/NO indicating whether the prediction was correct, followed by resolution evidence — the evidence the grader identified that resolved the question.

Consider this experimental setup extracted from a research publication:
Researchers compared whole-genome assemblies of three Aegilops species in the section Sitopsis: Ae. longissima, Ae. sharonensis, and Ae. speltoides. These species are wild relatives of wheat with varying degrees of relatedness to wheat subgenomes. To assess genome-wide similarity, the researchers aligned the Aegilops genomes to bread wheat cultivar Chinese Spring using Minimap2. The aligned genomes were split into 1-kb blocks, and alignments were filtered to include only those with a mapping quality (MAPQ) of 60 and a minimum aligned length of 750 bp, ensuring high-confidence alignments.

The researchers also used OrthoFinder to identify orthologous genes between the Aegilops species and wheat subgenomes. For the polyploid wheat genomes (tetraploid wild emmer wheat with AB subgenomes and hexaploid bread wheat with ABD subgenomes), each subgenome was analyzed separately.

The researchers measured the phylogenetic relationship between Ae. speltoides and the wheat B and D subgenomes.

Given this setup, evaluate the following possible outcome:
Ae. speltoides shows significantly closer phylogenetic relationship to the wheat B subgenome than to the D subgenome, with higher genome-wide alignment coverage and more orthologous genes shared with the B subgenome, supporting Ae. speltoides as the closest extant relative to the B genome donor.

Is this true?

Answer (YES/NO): YES